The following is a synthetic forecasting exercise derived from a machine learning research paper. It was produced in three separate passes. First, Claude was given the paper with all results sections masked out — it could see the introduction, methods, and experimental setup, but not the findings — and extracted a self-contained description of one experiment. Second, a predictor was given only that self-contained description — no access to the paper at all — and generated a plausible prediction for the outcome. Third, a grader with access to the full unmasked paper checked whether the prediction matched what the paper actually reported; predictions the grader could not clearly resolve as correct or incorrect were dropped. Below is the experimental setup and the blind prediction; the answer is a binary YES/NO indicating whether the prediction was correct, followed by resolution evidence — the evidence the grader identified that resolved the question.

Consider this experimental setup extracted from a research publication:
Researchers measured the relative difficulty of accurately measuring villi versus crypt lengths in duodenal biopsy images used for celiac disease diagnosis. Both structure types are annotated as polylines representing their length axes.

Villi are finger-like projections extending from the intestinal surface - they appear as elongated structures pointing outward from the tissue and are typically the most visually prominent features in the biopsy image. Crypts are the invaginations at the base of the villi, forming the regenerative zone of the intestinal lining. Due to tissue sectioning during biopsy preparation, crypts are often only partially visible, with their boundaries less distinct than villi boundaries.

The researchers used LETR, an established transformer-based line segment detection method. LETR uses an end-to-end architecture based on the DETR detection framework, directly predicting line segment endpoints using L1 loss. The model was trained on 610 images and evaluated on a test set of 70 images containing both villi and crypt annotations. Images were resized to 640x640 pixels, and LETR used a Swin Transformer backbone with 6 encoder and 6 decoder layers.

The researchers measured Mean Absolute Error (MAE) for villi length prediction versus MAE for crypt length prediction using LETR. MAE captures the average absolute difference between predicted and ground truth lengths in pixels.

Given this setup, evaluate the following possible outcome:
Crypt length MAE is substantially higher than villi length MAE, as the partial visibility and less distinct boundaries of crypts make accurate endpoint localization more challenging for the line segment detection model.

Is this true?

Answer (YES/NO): NO